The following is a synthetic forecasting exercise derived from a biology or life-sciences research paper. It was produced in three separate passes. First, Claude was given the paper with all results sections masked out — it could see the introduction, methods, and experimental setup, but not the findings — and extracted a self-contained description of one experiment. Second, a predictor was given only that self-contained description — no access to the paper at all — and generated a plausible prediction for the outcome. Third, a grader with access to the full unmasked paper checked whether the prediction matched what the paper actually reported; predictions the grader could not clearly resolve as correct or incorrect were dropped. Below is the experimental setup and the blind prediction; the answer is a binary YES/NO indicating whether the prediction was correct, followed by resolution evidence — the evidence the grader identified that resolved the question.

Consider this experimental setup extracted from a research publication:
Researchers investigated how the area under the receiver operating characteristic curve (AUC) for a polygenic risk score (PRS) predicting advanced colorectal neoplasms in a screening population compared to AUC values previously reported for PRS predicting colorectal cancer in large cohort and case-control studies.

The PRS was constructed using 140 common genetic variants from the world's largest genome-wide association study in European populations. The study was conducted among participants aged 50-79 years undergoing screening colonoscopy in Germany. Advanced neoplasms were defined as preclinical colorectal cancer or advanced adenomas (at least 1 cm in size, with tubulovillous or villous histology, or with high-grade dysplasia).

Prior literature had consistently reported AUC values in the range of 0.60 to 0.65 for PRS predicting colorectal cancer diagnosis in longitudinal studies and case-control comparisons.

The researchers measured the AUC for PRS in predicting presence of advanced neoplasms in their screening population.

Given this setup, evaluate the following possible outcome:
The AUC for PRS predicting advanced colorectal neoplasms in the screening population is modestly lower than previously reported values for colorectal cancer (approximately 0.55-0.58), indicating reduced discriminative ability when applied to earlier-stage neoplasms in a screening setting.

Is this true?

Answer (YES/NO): NO